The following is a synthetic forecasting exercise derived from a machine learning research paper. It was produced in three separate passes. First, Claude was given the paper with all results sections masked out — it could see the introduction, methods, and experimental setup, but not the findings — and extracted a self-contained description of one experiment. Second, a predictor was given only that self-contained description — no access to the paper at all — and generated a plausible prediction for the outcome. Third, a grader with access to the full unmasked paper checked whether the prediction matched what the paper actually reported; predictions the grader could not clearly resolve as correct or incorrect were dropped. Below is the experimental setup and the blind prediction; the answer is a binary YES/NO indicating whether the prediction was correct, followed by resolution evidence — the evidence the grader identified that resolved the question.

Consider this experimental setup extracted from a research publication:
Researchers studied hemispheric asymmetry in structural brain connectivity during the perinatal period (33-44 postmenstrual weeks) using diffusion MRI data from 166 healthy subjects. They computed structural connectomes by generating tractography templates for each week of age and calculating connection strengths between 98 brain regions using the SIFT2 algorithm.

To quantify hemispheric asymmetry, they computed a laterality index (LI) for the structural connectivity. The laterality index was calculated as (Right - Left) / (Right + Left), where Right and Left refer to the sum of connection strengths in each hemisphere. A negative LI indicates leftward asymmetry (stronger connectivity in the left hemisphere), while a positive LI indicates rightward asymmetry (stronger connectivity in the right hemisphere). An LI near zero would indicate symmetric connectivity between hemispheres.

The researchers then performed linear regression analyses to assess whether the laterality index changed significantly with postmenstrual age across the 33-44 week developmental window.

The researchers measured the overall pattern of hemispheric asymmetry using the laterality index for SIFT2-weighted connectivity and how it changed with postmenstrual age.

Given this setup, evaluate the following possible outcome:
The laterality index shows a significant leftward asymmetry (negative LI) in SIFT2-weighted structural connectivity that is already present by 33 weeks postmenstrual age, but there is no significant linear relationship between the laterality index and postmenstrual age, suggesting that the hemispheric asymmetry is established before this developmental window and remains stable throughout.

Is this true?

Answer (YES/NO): NO